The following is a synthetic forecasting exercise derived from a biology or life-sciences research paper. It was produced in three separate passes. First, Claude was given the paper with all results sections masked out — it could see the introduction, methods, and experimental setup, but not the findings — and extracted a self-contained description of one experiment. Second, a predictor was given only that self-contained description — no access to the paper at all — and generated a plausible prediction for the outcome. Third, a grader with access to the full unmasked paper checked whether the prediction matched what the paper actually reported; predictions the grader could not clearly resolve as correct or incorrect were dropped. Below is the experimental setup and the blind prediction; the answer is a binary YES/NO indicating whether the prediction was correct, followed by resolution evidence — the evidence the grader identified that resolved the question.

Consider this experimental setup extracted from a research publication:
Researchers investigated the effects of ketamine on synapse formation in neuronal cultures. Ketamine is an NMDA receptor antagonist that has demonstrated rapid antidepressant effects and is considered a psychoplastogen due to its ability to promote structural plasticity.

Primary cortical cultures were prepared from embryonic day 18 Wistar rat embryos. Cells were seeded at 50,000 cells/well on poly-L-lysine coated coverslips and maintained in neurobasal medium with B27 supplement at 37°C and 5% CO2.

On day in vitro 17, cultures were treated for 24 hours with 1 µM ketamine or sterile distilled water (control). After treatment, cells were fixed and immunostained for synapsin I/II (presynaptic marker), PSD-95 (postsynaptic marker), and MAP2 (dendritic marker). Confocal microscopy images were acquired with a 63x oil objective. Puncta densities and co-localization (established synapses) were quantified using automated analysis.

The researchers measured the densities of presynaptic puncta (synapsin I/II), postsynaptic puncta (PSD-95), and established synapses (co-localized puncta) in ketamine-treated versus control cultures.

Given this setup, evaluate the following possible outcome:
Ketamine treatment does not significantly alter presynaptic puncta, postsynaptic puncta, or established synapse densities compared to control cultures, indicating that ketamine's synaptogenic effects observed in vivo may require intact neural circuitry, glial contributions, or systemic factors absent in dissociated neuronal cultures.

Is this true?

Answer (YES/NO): NO